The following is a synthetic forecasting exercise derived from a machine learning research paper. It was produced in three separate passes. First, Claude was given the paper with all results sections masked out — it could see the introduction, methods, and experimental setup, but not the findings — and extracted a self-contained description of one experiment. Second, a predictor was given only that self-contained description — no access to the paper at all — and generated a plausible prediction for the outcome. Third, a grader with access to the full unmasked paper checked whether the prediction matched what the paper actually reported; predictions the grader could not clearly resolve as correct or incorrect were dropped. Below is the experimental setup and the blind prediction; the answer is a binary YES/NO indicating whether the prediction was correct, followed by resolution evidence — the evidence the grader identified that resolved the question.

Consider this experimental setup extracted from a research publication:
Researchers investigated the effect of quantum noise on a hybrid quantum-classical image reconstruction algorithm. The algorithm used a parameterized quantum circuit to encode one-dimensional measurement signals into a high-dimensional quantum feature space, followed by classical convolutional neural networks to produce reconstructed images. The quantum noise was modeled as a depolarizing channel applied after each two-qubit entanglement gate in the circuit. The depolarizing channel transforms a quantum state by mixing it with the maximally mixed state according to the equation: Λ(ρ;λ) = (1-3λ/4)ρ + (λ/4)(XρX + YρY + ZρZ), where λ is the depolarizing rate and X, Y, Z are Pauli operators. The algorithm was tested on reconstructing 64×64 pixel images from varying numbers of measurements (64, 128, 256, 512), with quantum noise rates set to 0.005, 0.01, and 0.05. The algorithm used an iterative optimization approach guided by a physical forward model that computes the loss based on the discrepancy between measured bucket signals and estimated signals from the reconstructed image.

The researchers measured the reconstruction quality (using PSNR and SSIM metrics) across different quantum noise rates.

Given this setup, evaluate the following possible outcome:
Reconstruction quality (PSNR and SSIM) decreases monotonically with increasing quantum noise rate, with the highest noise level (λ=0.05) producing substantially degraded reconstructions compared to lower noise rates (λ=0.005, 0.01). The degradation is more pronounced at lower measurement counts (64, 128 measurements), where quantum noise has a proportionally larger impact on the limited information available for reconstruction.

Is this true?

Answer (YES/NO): NO